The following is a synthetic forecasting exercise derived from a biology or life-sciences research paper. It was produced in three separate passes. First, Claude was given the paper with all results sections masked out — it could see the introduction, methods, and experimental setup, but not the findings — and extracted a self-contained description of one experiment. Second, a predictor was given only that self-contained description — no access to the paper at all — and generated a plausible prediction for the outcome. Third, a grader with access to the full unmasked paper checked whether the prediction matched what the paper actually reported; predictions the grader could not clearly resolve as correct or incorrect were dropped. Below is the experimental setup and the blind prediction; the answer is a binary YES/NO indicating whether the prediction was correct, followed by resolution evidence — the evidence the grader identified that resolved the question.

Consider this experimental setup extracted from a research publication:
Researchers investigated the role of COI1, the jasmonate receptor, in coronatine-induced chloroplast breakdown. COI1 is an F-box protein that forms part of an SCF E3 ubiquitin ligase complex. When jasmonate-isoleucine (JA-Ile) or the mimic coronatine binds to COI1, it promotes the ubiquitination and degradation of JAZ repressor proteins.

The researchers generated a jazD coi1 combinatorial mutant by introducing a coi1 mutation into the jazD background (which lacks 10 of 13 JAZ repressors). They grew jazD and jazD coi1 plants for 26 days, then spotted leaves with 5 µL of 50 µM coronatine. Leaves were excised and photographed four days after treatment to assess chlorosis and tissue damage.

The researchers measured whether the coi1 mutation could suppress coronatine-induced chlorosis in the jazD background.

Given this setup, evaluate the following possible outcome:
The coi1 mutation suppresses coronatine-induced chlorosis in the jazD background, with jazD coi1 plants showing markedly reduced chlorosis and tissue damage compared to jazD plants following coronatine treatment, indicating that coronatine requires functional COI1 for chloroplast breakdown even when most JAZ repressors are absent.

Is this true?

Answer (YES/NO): YES